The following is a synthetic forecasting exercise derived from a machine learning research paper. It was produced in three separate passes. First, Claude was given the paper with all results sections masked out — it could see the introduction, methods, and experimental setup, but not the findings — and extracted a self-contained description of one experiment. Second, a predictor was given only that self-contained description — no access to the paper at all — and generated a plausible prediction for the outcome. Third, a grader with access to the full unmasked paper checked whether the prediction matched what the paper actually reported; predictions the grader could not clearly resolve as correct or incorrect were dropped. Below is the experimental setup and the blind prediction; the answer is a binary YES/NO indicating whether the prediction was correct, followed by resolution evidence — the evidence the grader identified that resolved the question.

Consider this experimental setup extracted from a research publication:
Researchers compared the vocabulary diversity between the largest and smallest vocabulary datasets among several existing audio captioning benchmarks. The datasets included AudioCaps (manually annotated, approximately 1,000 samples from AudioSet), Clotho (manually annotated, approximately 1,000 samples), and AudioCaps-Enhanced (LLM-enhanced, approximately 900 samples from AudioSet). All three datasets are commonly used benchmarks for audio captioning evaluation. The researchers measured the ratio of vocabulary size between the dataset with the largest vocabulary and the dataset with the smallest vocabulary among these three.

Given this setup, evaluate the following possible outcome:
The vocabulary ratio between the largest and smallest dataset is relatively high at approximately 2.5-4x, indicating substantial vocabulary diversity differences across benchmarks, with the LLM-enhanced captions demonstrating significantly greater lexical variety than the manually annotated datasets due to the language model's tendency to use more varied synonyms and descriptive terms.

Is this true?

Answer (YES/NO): NO